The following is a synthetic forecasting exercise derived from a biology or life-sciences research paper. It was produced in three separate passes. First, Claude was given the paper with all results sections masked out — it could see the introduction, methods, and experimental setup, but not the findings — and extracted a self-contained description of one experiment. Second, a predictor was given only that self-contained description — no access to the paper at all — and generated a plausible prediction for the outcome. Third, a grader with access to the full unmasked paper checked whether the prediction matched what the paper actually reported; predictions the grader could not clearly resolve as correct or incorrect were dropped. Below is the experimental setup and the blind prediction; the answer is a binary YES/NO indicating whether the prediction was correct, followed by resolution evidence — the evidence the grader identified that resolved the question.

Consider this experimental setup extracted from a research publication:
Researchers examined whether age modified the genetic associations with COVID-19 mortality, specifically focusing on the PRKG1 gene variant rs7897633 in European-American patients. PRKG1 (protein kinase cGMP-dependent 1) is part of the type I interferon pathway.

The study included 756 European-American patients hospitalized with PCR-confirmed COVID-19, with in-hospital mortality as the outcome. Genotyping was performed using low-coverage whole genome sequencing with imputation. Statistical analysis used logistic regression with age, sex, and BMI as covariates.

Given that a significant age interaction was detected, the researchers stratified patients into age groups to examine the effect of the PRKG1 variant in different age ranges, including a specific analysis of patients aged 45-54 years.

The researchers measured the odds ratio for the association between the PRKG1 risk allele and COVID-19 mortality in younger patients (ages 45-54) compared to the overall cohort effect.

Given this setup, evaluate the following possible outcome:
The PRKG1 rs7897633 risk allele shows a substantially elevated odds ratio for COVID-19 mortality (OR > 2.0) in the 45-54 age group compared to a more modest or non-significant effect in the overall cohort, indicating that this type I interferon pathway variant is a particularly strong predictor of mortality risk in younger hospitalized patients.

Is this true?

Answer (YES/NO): YES